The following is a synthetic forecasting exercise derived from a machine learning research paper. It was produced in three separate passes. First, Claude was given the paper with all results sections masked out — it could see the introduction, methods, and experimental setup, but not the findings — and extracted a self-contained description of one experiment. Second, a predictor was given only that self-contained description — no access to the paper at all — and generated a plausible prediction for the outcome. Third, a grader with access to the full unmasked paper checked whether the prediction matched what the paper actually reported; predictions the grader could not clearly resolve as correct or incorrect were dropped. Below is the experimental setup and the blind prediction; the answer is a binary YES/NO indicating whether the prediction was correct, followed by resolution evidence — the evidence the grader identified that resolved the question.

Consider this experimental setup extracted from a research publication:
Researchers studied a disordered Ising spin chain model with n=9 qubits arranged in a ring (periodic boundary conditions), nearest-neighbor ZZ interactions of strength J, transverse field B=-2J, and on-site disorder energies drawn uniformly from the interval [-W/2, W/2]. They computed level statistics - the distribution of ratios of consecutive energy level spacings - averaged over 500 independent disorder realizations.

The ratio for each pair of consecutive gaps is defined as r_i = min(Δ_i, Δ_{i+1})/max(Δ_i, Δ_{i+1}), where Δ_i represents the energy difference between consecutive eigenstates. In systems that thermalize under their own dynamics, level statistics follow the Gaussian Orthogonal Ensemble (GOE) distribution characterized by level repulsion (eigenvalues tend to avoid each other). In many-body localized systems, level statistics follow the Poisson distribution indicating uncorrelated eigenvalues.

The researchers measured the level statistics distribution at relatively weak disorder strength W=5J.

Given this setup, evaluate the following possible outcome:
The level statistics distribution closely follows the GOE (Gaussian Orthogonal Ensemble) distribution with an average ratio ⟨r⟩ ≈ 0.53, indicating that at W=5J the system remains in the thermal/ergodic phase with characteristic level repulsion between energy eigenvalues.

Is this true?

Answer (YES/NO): YES